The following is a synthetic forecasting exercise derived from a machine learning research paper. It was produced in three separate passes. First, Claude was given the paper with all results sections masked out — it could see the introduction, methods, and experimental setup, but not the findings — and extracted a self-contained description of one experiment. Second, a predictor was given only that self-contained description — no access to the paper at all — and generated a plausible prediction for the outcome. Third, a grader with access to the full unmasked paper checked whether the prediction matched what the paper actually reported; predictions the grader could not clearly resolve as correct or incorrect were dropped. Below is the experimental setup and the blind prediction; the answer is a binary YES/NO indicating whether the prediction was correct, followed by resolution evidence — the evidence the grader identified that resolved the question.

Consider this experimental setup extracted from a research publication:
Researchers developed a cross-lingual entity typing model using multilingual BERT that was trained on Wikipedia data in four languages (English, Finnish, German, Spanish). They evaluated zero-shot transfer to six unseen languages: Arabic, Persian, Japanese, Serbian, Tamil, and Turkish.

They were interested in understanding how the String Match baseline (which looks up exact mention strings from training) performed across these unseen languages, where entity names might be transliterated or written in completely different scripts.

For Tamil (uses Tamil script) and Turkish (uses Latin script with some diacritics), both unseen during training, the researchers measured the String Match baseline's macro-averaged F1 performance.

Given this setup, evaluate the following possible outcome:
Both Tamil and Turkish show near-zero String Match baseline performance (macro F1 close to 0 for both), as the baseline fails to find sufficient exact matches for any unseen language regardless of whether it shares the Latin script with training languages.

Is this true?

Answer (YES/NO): NO